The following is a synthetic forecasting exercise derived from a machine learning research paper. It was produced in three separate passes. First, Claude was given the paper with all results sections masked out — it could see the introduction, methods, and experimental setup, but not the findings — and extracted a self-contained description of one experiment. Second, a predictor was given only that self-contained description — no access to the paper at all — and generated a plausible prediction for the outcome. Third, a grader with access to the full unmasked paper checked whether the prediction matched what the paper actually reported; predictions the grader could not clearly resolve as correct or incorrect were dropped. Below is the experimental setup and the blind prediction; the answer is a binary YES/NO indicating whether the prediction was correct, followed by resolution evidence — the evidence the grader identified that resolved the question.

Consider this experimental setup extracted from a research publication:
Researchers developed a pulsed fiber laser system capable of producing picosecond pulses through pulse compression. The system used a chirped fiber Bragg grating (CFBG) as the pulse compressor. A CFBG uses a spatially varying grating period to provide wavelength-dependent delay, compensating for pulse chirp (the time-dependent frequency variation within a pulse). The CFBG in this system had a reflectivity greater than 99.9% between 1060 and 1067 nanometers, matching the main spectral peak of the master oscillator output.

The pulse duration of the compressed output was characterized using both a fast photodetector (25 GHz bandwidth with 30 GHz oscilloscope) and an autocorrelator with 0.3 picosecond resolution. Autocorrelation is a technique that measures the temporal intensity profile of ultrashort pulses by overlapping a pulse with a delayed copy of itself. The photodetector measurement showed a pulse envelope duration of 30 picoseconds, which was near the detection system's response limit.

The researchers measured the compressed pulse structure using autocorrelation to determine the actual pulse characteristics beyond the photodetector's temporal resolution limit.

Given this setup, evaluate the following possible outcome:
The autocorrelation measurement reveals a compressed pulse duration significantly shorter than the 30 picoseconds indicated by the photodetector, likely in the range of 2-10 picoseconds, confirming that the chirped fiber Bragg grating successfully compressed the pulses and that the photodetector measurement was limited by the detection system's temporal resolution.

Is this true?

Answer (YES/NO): YES